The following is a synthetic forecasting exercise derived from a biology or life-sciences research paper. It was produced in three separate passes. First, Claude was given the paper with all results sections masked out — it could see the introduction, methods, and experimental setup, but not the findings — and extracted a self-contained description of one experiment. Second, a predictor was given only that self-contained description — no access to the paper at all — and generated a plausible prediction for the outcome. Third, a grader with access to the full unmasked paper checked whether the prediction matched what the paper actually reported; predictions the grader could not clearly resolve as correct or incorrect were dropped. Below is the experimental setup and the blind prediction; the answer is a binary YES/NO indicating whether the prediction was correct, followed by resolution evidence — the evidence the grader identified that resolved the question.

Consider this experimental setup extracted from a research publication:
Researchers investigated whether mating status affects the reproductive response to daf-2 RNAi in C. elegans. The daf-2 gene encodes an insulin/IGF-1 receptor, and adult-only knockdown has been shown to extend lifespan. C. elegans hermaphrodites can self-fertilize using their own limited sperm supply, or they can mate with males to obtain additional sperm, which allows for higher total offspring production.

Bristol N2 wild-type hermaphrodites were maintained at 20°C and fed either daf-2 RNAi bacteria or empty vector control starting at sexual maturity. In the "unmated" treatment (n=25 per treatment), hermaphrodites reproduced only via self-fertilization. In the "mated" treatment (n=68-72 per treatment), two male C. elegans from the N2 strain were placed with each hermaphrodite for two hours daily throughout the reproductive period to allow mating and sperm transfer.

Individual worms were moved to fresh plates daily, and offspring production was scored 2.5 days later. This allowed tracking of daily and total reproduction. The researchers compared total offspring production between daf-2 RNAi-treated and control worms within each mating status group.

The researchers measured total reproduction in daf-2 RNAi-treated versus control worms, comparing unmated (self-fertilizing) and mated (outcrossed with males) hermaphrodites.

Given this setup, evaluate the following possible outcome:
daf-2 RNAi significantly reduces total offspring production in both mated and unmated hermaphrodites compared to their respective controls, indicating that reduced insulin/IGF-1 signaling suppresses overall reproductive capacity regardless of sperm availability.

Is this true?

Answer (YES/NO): NO